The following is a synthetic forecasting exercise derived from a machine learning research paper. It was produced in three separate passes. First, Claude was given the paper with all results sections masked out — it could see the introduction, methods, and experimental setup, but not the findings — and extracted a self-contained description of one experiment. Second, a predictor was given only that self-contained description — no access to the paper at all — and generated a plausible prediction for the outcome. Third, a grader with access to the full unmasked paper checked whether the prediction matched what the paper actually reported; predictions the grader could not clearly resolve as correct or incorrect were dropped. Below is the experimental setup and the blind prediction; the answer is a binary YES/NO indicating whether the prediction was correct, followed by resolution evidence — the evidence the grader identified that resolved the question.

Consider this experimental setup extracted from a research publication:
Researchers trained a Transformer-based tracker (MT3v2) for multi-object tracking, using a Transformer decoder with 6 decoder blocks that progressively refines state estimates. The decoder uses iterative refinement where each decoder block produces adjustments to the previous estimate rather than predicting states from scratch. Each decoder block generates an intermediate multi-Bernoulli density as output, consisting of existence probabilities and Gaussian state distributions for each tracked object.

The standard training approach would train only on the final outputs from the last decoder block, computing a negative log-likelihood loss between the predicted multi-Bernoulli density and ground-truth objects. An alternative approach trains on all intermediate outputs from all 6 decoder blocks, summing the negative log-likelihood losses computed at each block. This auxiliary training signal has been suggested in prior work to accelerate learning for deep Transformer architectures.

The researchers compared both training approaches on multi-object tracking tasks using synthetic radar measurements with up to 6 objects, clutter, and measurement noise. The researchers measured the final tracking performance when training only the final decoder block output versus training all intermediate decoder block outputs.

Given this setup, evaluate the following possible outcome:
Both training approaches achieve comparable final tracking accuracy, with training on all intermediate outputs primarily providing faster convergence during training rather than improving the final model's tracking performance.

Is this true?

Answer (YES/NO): NO